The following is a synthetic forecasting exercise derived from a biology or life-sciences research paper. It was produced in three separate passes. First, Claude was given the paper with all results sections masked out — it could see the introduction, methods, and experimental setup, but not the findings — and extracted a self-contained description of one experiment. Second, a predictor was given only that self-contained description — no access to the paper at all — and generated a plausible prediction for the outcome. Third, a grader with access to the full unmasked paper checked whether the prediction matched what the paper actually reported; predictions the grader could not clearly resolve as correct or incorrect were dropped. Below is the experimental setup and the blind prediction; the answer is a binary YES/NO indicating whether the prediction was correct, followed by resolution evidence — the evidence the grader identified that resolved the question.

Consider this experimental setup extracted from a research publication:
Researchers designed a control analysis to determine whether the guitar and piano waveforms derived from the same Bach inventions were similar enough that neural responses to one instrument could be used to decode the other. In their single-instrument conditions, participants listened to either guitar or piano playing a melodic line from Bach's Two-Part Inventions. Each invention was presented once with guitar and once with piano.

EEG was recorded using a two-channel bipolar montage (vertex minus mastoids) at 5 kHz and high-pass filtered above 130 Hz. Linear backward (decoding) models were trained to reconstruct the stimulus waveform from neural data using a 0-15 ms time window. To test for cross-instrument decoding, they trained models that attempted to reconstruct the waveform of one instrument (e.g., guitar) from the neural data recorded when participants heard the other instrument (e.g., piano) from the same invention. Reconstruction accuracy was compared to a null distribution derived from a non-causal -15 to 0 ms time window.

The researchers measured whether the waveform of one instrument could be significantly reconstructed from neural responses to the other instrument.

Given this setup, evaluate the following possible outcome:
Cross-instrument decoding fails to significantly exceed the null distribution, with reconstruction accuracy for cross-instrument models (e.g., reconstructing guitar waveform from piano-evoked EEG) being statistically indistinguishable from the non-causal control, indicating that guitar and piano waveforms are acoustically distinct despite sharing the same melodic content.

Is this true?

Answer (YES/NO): YES